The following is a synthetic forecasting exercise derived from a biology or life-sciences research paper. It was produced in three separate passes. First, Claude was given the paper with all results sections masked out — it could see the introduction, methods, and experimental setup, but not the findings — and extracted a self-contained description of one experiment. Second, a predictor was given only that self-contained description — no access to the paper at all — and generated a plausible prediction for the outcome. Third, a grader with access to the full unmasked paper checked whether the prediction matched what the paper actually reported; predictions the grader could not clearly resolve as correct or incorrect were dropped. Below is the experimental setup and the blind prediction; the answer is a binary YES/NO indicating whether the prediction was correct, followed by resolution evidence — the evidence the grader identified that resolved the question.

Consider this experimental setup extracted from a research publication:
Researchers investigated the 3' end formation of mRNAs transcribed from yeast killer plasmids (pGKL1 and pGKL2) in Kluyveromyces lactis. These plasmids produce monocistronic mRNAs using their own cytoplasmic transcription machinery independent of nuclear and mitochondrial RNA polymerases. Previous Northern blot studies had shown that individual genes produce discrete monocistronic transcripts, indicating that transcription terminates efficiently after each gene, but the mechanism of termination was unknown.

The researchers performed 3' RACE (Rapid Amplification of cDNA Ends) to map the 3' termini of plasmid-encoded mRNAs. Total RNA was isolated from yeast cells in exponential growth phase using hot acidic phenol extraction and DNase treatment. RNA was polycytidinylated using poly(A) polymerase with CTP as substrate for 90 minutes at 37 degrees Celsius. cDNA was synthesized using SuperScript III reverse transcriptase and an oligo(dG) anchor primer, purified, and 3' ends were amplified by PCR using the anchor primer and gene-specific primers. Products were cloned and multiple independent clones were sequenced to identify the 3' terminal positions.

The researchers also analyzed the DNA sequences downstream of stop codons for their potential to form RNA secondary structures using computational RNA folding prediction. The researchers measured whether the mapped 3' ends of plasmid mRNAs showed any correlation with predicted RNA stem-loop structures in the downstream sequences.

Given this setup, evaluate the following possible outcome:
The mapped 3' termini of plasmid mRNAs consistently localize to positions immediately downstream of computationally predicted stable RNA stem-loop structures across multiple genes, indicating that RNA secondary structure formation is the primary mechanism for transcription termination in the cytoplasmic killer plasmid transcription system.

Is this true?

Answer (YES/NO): YES